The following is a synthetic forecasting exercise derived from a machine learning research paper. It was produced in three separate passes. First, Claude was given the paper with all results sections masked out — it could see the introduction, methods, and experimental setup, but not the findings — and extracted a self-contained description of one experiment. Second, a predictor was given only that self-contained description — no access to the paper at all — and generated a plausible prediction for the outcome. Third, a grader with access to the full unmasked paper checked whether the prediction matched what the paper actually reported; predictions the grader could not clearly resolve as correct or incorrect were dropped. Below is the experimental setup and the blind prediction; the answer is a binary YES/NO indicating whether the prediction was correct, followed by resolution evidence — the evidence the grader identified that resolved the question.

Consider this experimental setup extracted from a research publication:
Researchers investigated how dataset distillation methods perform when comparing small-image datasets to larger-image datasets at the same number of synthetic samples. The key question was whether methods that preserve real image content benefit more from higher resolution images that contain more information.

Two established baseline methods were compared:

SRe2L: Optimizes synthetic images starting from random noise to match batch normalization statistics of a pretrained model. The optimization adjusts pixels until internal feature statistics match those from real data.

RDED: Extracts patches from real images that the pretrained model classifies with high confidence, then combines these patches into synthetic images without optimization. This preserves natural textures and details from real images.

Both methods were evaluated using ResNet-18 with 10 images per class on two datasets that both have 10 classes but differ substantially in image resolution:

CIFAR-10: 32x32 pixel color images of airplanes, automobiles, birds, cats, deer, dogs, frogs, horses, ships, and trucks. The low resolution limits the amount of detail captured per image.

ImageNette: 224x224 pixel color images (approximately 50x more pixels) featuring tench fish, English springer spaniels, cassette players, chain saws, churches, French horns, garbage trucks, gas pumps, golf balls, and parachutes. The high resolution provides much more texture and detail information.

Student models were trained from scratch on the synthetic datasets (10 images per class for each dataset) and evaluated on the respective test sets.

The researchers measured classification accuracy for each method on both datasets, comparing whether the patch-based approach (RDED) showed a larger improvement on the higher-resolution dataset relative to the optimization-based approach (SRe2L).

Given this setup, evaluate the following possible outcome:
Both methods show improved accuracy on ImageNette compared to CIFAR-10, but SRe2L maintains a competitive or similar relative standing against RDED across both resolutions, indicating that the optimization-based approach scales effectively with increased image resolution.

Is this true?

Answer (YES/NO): NO